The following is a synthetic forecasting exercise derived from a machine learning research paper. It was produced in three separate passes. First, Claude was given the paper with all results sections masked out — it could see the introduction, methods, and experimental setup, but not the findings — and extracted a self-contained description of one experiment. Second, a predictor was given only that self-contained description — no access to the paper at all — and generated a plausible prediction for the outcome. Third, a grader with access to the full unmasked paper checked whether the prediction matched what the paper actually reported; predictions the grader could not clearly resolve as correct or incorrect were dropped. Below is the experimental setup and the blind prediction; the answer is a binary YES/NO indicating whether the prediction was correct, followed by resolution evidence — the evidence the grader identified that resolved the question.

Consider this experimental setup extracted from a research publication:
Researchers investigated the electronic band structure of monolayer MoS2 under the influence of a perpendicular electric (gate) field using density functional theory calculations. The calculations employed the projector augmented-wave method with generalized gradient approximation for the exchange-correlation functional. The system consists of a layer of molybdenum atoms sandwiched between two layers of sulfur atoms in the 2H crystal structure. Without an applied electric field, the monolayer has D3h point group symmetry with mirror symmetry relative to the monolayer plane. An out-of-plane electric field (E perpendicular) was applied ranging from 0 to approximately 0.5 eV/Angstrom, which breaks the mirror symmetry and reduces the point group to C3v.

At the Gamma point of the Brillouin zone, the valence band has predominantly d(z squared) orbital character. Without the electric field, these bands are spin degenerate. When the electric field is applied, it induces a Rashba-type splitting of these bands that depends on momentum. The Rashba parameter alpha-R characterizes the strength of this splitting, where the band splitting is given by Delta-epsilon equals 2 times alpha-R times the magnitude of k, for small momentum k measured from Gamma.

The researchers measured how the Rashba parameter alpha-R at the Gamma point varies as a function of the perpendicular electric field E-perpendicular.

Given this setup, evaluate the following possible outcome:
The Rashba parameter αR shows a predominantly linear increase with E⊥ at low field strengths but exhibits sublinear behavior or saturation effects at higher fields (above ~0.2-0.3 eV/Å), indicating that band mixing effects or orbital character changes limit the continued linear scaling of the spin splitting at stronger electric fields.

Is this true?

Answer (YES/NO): NO